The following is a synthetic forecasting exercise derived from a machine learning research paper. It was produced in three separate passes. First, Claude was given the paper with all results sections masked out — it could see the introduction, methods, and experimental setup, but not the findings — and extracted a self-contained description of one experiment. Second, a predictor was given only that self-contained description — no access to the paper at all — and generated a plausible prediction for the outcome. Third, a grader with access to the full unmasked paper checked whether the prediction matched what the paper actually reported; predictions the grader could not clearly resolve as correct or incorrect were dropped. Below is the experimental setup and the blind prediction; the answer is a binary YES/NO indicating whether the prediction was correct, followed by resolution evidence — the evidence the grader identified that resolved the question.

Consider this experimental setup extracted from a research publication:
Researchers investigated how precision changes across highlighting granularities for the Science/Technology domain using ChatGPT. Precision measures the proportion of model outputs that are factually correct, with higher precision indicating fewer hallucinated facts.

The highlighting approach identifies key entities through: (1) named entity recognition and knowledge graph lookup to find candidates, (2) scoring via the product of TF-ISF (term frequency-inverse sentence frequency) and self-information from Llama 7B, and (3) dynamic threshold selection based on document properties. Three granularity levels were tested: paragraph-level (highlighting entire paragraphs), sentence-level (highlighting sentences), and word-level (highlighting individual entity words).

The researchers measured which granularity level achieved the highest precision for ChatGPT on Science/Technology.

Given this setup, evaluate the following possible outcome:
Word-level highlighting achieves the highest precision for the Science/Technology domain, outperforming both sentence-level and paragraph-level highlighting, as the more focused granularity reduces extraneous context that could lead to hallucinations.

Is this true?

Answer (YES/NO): NO